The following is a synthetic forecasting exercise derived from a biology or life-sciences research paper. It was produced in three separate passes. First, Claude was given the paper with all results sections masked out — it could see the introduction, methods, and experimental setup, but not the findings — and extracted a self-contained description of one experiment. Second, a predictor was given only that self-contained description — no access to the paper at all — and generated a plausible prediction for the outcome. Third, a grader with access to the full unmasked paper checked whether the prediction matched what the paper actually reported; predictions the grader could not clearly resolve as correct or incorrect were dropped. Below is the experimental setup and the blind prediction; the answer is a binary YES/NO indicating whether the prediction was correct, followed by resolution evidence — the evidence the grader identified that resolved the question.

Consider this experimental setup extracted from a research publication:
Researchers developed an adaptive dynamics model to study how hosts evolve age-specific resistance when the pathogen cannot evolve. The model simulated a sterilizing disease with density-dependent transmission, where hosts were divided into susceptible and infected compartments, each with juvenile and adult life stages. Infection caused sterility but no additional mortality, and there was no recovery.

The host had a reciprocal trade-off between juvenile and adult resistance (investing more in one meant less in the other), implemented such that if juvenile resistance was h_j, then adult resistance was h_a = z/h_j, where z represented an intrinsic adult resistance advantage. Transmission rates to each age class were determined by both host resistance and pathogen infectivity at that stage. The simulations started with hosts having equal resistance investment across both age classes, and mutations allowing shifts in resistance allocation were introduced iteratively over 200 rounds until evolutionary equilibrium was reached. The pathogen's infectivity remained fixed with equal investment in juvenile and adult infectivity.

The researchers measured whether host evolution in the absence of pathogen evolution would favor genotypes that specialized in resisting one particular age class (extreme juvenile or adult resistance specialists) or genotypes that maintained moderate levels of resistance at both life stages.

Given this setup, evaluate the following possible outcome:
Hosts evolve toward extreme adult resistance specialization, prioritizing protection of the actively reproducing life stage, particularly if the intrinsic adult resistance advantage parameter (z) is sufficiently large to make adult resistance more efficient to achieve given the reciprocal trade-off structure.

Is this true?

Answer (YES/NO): NO